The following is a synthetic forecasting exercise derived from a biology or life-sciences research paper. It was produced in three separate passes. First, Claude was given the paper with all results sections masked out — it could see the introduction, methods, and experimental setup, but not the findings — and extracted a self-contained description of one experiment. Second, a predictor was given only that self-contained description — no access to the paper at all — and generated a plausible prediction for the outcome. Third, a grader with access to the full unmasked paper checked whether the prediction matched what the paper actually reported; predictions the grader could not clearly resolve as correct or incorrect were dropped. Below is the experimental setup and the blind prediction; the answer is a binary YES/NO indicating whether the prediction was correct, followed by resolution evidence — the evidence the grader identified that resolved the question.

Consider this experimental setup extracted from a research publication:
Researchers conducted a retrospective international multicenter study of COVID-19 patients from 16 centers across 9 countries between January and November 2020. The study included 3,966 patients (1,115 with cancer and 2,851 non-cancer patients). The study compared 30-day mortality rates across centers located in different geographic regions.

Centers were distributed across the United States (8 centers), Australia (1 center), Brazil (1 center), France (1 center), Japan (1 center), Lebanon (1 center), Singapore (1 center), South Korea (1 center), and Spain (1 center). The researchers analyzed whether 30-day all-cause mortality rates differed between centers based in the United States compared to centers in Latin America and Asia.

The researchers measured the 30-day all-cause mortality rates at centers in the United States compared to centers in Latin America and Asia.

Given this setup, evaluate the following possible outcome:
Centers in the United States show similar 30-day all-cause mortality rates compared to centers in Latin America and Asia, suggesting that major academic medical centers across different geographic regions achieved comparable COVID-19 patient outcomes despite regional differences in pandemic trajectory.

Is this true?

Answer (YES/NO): NO